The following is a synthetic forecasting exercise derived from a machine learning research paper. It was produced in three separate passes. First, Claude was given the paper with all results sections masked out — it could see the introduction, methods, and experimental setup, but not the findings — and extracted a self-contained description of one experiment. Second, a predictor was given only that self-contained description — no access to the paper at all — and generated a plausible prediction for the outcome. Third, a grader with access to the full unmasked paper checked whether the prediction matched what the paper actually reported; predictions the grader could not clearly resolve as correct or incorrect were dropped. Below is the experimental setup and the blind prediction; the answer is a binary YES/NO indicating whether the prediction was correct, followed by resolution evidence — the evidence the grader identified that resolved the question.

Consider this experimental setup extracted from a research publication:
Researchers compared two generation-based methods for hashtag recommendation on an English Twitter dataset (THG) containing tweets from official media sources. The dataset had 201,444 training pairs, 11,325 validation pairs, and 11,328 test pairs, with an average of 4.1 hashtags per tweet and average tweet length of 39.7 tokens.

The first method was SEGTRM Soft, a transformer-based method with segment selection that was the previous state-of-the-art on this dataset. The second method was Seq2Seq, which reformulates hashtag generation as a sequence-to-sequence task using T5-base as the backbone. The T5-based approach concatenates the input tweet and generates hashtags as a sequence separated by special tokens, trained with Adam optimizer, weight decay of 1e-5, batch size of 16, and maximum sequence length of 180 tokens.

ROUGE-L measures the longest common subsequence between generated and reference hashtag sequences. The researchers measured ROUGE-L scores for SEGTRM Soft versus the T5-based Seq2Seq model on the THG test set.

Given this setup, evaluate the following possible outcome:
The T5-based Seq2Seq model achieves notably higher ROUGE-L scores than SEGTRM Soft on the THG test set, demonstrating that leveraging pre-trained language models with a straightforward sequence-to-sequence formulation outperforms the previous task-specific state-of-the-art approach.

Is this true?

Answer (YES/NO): YES